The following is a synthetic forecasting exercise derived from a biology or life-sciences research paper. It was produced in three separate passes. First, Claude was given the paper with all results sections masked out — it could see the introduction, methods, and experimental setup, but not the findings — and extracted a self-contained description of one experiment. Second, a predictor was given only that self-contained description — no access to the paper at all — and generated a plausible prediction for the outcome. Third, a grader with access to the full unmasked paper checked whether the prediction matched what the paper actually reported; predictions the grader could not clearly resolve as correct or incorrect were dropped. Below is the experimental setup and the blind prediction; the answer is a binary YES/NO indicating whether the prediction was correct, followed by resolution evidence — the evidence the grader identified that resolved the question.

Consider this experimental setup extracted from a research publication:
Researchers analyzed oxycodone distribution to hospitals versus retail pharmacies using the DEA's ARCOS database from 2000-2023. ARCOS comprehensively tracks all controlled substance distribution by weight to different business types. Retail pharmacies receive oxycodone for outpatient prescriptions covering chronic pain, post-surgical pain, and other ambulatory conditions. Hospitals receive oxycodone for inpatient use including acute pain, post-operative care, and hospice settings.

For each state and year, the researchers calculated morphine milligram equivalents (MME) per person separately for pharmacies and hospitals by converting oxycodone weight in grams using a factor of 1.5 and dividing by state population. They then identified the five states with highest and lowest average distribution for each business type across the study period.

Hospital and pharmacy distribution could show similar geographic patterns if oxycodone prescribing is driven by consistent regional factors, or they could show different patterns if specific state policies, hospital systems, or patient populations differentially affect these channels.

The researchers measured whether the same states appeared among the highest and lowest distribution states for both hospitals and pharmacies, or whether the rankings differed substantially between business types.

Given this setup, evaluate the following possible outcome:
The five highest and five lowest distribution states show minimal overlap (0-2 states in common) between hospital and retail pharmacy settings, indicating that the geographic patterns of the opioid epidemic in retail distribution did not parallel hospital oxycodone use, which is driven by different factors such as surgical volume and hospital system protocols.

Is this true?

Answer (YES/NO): YES